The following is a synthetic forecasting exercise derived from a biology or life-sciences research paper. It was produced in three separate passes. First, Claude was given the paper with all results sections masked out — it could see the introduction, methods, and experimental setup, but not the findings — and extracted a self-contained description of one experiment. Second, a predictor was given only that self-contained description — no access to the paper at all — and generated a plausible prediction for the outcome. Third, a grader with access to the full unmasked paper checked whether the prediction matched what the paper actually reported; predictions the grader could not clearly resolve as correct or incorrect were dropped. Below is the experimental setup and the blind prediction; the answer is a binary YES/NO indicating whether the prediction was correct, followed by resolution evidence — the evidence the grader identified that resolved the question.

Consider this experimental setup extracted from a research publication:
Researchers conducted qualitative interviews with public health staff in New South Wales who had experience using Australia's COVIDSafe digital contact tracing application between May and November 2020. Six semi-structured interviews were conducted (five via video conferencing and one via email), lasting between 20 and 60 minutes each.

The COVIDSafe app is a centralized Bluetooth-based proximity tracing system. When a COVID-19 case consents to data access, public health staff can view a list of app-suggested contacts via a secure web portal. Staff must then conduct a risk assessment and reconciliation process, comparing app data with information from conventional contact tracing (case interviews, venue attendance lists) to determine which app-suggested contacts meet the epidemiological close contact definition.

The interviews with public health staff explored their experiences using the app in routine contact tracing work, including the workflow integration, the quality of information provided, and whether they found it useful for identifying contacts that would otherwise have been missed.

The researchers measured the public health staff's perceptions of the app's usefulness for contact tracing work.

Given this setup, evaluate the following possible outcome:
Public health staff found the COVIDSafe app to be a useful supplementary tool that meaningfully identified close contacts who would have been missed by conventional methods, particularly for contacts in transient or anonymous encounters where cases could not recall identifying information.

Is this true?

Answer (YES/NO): NO